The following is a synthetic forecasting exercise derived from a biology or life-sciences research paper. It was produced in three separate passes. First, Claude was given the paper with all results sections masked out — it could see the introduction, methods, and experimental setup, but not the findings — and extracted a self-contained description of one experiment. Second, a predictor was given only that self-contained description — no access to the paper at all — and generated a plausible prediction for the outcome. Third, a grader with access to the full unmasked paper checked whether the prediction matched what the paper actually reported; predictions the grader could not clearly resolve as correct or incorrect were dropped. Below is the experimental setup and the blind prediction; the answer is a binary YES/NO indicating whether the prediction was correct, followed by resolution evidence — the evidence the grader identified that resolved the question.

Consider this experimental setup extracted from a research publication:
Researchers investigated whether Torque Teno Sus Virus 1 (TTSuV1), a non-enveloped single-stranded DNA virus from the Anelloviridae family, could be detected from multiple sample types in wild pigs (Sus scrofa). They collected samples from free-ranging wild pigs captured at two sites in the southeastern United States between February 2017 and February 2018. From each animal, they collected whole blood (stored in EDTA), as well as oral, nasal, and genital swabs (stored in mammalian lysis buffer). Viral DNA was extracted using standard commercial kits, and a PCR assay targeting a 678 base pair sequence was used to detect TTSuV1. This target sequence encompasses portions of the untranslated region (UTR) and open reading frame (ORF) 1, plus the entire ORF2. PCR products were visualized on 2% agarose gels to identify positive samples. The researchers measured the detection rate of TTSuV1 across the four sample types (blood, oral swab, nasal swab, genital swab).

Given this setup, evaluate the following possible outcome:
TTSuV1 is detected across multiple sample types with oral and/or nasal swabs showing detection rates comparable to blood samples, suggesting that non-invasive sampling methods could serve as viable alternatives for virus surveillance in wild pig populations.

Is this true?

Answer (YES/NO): NO